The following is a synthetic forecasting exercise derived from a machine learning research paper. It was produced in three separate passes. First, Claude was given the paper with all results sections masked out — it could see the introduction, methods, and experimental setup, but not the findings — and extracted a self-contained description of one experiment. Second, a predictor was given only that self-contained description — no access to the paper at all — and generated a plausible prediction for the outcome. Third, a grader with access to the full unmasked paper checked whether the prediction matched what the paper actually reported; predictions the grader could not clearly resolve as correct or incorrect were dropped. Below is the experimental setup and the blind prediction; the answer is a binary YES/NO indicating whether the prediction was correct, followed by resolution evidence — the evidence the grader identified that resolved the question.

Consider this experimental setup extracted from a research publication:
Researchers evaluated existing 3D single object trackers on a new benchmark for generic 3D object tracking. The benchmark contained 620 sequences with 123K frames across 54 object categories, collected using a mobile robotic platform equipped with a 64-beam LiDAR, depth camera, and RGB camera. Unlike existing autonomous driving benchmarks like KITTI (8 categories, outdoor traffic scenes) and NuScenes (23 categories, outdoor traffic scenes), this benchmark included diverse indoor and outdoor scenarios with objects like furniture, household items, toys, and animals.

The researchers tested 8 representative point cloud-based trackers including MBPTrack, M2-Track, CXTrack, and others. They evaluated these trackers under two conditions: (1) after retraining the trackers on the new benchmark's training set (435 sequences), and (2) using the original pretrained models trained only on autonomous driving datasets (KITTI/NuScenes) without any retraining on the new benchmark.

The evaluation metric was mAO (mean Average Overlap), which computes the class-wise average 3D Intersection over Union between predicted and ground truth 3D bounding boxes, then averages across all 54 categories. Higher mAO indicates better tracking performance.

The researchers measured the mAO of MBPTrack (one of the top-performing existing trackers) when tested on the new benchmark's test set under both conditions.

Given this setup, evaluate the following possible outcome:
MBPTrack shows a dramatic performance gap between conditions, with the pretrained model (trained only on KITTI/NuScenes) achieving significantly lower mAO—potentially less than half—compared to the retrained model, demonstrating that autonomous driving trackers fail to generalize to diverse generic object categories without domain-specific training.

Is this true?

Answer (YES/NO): YES